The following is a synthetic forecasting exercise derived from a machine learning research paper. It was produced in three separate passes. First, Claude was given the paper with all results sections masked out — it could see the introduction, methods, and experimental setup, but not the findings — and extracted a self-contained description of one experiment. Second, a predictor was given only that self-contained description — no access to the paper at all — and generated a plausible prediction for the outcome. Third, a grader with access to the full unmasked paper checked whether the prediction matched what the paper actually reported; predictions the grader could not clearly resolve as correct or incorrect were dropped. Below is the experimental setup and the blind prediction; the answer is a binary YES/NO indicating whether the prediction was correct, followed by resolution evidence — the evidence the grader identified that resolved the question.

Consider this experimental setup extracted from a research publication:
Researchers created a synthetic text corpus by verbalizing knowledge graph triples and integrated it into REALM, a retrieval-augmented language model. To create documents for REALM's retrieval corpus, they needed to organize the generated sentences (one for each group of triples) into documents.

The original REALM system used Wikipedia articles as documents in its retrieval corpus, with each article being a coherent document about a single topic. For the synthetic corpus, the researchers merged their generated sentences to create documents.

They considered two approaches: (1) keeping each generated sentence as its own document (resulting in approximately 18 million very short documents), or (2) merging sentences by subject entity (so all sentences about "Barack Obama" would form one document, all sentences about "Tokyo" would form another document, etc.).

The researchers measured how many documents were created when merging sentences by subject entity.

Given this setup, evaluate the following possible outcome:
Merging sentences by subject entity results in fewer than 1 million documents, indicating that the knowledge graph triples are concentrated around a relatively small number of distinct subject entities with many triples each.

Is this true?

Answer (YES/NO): NO